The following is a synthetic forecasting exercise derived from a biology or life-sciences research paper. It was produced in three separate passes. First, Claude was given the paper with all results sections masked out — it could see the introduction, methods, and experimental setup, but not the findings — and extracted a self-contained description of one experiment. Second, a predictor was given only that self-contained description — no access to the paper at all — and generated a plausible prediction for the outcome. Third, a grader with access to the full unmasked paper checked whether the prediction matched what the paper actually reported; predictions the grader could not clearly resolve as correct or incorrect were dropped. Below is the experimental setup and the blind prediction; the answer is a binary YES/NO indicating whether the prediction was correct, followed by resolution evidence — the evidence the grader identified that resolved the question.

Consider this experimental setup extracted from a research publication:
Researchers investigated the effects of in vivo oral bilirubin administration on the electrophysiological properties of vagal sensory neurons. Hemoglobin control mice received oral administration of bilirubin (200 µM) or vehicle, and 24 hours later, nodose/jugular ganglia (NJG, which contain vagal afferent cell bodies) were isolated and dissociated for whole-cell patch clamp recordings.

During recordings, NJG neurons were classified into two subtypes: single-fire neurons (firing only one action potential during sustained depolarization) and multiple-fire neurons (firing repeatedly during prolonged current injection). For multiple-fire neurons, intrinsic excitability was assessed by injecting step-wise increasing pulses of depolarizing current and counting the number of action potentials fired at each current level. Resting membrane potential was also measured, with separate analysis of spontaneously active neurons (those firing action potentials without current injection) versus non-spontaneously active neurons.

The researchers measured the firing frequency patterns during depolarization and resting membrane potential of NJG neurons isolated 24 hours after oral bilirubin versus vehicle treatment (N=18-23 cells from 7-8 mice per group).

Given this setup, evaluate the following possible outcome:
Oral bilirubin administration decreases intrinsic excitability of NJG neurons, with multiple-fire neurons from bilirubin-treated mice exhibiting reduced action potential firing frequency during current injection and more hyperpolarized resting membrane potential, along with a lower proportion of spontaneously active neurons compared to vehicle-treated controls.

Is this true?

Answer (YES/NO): NO